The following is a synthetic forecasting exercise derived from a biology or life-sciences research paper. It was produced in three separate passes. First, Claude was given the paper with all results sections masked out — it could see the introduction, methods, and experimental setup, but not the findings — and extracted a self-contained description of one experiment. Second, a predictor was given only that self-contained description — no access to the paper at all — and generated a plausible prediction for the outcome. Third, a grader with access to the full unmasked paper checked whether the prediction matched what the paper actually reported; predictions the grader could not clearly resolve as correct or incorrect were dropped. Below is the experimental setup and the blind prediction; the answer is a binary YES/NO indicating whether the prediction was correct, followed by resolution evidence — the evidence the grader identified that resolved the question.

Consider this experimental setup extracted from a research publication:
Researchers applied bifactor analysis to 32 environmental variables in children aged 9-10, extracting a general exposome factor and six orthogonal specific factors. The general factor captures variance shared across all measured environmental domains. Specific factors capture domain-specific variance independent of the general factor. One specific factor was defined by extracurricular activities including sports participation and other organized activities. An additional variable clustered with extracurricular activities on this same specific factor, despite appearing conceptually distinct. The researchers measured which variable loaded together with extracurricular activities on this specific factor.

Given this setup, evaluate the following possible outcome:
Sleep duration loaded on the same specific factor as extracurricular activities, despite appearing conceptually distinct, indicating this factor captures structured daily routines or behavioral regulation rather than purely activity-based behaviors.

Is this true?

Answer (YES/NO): NO